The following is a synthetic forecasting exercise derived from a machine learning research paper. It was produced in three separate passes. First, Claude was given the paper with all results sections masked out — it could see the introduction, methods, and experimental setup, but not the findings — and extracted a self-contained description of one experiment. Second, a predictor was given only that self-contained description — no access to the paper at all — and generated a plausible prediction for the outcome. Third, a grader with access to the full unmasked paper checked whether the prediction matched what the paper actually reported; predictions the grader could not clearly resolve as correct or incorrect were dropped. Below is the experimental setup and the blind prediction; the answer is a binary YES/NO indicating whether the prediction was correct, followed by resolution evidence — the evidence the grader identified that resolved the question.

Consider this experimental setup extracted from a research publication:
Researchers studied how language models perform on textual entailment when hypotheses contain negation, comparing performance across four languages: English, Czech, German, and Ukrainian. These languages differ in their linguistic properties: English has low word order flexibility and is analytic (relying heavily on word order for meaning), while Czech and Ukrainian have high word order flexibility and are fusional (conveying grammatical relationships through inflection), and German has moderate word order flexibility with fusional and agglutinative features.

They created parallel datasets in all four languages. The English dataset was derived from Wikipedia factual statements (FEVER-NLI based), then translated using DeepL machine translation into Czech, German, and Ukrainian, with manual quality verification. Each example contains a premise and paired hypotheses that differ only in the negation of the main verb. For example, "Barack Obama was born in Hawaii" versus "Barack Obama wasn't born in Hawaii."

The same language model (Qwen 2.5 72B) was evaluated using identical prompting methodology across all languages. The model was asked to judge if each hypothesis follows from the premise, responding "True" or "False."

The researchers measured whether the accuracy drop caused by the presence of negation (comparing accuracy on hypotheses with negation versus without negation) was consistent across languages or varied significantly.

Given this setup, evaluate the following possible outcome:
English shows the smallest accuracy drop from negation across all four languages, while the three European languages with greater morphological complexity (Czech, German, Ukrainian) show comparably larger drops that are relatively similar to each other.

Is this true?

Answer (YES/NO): NO